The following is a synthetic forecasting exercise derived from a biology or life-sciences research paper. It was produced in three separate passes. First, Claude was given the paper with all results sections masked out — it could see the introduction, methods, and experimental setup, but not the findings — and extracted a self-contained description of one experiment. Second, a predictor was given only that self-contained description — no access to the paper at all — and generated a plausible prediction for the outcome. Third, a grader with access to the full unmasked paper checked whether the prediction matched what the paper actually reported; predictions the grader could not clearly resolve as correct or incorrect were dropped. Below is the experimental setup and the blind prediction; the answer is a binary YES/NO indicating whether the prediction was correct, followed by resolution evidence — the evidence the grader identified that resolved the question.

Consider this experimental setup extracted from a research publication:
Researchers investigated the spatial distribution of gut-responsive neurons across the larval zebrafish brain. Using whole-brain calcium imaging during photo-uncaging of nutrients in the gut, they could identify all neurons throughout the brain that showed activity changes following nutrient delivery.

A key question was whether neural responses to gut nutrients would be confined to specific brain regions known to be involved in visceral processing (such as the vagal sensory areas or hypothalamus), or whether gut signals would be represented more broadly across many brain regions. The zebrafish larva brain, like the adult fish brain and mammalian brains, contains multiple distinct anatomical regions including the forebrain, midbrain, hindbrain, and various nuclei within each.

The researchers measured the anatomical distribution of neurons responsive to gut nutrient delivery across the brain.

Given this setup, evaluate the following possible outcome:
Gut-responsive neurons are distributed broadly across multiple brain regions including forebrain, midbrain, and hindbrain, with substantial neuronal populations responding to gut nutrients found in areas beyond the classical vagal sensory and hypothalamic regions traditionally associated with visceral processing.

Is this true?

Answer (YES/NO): YES